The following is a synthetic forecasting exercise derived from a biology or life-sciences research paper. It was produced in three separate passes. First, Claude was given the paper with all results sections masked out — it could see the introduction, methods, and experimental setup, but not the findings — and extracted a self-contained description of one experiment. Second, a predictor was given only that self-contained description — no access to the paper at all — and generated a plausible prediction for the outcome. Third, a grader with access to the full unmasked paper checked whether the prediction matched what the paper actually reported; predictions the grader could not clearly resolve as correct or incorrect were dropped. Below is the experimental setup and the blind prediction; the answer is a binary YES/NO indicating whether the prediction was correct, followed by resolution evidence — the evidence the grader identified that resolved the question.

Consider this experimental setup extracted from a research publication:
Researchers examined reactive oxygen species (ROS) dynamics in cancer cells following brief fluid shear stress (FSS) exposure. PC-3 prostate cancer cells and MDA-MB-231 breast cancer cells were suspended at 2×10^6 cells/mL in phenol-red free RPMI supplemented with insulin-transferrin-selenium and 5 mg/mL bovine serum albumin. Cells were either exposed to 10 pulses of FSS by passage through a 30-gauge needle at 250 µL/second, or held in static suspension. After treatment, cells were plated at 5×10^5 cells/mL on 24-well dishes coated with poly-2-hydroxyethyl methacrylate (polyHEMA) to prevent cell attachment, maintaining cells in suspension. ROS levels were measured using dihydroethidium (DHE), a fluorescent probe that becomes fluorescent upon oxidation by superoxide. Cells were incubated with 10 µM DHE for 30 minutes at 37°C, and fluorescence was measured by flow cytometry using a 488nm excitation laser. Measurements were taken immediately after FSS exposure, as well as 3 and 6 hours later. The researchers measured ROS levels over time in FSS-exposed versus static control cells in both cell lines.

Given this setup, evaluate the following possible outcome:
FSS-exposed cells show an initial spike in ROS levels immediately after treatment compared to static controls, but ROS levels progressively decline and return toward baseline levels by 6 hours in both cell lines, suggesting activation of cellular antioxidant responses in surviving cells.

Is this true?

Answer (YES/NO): NO